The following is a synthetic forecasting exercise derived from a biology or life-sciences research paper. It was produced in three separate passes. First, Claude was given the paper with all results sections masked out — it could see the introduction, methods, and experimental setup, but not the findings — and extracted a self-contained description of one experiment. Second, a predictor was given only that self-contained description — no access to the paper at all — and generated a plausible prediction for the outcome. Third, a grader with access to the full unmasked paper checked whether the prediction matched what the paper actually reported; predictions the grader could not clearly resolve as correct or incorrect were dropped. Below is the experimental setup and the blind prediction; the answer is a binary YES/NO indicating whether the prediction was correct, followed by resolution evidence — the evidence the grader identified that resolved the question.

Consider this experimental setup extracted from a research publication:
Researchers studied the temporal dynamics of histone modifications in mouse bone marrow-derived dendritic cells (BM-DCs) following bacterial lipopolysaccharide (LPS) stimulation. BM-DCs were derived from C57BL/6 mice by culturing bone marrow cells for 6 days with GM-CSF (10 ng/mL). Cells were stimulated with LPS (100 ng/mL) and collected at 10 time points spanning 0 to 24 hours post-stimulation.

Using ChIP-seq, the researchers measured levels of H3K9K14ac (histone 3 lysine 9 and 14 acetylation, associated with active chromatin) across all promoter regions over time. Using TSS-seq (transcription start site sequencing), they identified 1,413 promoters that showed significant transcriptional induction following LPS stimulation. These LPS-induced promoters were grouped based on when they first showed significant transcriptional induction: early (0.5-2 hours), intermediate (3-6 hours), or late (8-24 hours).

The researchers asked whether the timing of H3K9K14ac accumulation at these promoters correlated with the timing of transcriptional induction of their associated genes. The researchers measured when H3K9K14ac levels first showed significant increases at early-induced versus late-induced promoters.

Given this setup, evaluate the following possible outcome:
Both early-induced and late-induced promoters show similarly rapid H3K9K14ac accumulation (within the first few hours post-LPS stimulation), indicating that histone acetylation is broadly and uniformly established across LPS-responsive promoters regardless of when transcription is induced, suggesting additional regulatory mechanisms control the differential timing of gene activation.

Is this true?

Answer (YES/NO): NO